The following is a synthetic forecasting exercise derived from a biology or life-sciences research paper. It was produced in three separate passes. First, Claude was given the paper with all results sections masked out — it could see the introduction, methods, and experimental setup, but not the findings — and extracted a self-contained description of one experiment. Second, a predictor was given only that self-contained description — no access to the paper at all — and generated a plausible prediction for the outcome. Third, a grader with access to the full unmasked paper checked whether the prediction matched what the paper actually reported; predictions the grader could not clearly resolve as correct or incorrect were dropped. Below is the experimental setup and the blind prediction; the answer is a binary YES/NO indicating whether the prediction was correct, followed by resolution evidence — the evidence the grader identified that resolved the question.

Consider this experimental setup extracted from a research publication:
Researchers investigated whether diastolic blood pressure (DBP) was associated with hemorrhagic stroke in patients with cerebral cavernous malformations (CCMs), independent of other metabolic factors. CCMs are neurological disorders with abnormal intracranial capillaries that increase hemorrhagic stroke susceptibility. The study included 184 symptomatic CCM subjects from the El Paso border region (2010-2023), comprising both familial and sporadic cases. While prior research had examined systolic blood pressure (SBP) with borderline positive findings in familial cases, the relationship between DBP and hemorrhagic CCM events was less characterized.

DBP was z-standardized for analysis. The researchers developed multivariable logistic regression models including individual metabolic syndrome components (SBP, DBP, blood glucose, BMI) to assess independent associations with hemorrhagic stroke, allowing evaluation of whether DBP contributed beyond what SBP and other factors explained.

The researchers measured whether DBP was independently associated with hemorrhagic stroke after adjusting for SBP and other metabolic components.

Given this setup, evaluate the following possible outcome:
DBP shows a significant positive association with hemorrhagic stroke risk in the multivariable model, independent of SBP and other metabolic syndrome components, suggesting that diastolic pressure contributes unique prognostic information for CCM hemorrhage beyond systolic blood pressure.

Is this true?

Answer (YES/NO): NO